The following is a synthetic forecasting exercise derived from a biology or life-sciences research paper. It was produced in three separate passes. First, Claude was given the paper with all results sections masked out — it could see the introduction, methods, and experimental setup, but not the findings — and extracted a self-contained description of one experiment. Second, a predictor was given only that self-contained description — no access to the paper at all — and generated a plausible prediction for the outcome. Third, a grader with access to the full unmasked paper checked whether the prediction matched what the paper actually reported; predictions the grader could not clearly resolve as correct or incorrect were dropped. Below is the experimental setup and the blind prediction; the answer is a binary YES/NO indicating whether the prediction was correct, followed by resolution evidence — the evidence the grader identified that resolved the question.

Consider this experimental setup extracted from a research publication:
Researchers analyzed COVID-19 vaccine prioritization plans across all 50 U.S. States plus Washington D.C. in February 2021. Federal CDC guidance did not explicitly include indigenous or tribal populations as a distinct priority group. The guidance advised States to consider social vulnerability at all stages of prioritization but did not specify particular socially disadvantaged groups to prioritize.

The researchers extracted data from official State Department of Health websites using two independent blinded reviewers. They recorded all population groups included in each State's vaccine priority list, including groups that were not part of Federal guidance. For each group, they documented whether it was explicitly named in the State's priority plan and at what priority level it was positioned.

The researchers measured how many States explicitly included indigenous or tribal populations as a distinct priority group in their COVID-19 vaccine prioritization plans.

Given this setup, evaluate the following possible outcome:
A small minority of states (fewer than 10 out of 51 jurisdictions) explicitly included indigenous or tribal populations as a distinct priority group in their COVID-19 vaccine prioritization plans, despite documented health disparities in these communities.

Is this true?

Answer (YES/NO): YES